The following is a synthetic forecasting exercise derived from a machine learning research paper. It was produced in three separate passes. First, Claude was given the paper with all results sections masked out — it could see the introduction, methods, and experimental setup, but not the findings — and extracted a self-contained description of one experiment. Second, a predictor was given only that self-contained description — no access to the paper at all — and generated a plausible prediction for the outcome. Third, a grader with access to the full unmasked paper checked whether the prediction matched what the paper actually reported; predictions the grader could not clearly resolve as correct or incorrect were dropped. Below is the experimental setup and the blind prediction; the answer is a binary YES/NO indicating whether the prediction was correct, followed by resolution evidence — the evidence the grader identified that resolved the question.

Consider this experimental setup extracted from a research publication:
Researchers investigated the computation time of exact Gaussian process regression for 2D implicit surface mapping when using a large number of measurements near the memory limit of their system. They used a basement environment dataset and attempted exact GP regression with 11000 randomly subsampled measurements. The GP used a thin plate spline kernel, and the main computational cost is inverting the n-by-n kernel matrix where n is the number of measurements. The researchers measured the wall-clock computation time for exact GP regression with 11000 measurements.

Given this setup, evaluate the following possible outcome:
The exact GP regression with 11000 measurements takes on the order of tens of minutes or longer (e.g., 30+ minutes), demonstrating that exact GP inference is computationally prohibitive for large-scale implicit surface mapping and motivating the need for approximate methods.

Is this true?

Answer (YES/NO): NO